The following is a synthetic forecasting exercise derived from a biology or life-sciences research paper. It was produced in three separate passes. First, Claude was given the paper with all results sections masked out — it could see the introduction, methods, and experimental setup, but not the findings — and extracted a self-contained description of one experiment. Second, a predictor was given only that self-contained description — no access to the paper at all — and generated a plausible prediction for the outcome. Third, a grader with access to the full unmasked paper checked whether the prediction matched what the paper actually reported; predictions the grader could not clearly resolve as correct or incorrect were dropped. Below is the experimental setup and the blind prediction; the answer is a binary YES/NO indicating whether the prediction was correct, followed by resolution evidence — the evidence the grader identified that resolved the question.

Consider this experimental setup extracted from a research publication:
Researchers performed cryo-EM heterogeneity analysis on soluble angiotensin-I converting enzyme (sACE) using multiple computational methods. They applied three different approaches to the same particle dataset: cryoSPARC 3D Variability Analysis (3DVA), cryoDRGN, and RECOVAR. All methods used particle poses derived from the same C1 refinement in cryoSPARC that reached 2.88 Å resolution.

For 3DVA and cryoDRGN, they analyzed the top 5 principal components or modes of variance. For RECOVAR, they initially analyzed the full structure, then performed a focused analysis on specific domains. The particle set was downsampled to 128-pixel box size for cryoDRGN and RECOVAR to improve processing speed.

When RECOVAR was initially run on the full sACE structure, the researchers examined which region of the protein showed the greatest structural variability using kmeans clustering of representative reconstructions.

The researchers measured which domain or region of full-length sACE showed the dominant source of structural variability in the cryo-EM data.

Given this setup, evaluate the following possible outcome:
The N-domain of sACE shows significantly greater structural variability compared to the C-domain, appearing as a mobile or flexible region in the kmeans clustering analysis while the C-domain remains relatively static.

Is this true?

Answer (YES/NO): YES